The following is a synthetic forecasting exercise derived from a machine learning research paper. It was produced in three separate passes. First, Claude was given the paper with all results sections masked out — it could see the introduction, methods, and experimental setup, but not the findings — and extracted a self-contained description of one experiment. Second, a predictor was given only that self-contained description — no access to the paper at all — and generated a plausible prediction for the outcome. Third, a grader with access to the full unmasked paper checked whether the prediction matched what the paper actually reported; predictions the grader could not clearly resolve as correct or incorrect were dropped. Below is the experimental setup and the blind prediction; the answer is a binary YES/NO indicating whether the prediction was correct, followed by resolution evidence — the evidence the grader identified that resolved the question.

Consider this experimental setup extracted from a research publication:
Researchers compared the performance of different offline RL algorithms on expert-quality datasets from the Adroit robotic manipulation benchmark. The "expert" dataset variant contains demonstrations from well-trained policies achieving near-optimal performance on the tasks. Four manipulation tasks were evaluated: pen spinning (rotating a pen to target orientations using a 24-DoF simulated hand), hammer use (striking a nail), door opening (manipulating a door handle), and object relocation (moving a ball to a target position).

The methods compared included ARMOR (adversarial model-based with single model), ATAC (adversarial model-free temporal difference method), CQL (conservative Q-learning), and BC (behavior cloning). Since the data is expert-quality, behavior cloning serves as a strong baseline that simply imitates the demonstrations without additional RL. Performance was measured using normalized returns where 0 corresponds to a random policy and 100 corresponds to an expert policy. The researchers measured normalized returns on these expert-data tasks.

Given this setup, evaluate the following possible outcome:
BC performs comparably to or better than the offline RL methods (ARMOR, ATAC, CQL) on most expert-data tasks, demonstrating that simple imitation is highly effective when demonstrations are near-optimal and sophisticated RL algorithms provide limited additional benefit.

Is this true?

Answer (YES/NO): NO